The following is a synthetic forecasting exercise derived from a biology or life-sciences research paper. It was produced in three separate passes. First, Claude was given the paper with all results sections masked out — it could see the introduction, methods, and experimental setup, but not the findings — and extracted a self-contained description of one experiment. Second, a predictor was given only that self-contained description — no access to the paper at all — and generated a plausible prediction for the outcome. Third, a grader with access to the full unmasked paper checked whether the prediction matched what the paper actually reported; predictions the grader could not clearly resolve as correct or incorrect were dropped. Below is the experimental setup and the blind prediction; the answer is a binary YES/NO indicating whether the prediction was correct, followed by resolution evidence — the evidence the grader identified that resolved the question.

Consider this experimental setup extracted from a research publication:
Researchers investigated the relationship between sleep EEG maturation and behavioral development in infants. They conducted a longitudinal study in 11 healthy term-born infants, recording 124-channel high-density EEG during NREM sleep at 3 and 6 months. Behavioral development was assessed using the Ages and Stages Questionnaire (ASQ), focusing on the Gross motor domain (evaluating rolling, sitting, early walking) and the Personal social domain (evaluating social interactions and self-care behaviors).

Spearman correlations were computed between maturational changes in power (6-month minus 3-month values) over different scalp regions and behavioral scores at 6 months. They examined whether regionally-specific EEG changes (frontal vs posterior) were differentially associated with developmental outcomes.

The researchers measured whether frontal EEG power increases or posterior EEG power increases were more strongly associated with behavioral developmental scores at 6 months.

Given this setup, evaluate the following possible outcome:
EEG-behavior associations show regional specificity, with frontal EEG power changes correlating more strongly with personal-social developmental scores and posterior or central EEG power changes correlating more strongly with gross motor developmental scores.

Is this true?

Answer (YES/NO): NO